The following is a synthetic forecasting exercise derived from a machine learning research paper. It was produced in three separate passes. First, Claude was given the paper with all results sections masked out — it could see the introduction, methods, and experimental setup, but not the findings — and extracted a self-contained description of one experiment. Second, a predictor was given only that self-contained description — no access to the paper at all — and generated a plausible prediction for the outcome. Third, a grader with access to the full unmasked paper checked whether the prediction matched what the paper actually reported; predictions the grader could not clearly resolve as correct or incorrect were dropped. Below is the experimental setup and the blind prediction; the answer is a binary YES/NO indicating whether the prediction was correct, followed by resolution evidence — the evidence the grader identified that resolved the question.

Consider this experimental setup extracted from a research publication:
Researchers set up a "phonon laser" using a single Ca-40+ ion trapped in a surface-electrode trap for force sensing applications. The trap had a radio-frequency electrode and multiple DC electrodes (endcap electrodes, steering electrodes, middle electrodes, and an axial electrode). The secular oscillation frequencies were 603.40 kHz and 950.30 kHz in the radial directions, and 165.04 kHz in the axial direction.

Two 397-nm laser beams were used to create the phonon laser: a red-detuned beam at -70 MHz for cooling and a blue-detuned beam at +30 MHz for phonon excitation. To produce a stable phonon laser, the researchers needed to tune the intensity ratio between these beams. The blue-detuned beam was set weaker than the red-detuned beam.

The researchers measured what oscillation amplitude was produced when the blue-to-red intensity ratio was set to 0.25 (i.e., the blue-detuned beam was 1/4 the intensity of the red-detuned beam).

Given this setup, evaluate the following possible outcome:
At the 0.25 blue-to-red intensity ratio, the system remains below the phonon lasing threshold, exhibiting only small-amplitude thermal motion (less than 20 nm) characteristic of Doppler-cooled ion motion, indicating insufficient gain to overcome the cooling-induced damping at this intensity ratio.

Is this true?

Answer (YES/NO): NO